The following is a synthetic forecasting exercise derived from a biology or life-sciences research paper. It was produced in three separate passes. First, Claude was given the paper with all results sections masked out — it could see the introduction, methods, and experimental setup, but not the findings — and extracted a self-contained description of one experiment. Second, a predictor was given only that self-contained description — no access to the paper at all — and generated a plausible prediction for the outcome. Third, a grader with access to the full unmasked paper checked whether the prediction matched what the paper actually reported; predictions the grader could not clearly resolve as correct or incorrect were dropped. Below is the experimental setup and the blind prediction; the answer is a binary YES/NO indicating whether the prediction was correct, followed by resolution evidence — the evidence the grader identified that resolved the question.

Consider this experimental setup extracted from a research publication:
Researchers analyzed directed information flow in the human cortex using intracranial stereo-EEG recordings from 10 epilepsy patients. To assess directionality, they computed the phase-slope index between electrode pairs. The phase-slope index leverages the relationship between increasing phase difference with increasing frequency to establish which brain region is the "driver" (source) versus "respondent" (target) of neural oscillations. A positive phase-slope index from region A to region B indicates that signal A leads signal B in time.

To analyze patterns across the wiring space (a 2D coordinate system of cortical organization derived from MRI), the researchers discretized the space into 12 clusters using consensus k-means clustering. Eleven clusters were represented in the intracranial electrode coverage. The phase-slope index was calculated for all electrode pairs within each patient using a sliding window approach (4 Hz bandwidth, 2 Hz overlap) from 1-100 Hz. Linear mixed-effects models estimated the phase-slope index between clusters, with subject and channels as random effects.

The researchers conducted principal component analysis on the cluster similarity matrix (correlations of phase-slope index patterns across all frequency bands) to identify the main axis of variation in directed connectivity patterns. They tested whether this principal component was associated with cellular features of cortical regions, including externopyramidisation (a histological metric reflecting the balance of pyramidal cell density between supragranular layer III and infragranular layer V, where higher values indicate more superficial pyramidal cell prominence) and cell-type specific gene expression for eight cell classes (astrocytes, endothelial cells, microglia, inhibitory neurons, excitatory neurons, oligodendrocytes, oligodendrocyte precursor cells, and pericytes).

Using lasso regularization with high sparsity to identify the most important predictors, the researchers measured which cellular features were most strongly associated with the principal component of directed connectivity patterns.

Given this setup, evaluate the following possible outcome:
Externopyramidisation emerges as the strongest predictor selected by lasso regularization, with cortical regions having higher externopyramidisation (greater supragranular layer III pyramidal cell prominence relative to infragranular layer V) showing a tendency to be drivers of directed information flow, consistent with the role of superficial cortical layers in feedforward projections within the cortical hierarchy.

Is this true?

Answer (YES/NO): NO